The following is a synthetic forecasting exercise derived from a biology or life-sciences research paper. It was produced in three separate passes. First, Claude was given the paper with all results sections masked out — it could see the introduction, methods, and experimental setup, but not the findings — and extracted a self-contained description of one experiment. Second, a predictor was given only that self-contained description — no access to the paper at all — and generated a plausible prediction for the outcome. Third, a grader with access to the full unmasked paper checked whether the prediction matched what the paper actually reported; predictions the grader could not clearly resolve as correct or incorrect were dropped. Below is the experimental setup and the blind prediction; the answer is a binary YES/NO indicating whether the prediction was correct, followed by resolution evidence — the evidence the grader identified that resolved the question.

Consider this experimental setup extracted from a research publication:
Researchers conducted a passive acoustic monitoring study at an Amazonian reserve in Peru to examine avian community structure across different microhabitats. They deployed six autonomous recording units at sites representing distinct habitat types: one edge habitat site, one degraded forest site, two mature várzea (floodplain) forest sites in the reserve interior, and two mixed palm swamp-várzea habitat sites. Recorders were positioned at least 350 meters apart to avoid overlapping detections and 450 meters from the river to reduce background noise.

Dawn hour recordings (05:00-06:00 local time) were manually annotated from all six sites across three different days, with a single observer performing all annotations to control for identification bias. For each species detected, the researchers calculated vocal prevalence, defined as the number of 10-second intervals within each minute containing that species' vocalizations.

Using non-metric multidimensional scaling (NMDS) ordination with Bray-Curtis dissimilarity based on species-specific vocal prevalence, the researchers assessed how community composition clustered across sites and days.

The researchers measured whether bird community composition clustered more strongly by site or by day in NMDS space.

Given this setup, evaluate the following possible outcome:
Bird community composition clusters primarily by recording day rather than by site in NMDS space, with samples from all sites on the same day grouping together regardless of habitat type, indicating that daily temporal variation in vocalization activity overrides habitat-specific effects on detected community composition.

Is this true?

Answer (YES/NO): NO